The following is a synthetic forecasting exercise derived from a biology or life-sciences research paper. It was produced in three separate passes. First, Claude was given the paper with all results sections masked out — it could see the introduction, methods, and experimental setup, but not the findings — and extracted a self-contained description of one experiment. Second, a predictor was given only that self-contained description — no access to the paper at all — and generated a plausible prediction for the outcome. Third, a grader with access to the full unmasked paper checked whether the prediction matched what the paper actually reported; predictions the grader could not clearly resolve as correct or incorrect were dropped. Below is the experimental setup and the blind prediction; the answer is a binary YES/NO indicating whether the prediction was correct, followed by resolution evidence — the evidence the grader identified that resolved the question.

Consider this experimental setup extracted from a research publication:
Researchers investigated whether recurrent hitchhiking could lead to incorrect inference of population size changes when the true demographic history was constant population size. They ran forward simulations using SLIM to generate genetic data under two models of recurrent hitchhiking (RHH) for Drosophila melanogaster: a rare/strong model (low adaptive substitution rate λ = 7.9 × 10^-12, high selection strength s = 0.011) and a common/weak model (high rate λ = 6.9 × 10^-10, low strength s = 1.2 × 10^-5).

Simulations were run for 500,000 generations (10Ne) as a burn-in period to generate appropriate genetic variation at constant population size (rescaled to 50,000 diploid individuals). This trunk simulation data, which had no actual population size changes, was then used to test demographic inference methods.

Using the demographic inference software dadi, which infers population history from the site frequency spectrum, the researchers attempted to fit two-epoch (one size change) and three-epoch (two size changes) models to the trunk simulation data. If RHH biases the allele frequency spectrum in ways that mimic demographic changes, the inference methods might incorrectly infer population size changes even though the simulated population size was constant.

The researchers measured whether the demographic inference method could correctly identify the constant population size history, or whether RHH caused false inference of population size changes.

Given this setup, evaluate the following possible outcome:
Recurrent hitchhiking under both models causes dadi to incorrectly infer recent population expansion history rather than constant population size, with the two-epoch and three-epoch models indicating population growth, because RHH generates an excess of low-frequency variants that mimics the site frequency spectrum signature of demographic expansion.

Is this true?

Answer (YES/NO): NO